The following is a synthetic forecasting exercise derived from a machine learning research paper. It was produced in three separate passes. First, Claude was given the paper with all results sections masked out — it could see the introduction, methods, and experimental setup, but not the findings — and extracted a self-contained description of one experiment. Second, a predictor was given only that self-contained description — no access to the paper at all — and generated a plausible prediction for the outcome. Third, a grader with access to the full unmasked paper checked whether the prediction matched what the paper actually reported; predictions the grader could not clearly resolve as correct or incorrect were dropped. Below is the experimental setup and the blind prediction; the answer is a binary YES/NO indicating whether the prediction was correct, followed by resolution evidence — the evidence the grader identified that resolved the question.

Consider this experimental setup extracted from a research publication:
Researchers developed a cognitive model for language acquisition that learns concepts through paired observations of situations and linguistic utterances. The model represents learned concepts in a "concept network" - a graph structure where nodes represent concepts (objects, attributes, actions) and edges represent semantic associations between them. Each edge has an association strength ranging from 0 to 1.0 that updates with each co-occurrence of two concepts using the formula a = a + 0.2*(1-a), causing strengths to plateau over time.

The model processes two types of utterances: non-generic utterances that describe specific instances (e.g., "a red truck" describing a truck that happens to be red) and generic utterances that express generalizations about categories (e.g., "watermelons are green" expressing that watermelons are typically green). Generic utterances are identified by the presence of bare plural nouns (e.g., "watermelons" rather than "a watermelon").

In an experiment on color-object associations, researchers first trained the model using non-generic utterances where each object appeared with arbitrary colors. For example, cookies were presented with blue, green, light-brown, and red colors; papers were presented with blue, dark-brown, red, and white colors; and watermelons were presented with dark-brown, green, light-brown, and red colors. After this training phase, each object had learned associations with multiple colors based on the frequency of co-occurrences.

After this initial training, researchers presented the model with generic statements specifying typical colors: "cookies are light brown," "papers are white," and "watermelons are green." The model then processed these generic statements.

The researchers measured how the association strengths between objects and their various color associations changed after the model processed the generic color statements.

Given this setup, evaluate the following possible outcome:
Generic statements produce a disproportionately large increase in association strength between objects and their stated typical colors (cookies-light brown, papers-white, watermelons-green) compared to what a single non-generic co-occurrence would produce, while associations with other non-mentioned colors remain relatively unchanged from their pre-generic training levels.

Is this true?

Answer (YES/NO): YES